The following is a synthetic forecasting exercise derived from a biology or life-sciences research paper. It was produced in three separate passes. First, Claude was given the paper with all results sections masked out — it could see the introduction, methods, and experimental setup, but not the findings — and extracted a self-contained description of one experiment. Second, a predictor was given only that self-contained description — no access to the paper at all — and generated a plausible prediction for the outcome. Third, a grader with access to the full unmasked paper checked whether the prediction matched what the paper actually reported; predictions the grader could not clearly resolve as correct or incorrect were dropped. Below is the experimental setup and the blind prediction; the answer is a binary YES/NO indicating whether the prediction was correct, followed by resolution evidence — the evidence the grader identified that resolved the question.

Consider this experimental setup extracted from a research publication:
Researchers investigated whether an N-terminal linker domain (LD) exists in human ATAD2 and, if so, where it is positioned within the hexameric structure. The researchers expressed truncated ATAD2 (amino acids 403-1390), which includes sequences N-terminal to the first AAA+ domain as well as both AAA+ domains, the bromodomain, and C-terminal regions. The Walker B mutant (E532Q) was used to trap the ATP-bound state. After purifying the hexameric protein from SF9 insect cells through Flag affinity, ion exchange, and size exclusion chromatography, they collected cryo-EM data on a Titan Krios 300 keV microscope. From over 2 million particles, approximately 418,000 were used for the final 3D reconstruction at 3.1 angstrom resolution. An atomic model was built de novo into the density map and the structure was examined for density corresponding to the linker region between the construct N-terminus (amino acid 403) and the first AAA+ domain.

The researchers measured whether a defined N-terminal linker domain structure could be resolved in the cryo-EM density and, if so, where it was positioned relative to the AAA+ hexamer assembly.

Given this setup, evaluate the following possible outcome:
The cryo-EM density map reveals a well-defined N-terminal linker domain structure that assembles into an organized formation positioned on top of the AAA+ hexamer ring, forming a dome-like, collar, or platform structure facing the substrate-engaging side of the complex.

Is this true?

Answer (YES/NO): NO